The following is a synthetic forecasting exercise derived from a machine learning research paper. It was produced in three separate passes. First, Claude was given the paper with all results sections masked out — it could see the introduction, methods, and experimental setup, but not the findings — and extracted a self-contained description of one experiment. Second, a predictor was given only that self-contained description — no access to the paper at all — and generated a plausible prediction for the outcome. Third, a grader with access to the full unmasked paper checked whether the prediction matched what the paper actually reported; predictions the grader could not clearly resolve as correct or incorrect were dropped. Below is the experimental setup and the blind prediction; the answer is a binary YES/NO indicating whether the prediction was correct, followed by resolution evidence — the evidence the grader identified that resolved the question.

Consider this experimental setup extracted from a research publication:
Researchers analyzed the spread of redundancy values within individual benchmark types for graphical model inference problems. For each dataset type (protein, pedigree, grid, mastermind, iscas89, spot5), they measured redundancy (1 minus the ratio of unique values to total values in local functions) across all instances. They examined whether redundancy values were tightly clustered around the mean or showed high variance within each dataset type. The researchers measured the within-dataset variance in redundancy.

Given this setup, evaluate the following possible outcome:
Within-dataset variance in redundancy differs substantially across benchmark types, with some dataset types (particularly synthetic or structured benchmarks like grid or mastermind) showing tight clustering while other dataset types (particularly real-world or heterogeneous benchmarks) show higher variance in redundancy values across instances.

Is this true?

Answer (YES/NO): NO